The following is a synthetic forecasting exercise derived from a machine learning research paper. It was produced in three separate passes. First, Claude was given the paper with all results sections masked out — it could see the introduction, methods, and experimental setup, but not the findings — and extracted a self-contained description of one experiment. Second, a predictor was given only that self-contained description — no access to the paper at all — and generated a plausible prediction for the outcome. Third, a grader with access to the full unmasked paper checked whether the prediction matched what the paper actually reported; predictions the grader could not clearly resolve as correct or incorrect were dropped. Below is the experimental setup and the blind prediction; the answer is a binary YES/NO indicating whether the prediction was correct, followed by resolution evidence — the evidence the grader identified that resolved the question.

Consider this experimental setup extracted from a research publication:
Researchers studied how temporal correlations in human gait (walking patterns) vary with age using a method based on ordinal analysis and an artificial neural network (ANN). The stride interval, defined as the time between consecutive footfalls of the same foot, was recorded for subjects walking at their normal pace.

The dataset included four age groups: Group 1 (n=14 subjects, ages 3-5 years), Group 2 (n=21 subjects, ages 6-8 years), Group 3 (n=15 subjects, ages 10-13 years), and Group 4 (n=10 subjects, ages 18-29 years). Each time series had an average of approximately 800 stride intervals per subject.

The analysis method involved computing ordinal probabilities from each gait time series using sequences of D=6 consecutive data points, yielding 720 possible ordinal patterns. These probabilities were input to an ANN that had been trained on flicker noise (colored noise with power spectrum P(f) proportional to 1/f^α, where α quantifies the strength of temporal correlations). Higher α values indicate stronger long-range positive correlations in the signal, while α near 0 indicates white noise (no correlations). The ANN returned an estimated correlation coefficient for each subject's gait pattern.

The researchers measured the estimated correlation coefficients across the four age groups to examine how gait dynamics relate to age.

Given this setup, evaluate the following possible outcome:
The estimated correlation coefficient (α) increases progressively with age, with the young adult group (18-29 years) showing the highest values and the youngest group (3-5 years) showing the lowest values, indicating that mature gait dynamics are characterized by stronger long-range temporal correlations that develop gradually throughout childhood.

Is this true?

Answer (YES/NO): NO